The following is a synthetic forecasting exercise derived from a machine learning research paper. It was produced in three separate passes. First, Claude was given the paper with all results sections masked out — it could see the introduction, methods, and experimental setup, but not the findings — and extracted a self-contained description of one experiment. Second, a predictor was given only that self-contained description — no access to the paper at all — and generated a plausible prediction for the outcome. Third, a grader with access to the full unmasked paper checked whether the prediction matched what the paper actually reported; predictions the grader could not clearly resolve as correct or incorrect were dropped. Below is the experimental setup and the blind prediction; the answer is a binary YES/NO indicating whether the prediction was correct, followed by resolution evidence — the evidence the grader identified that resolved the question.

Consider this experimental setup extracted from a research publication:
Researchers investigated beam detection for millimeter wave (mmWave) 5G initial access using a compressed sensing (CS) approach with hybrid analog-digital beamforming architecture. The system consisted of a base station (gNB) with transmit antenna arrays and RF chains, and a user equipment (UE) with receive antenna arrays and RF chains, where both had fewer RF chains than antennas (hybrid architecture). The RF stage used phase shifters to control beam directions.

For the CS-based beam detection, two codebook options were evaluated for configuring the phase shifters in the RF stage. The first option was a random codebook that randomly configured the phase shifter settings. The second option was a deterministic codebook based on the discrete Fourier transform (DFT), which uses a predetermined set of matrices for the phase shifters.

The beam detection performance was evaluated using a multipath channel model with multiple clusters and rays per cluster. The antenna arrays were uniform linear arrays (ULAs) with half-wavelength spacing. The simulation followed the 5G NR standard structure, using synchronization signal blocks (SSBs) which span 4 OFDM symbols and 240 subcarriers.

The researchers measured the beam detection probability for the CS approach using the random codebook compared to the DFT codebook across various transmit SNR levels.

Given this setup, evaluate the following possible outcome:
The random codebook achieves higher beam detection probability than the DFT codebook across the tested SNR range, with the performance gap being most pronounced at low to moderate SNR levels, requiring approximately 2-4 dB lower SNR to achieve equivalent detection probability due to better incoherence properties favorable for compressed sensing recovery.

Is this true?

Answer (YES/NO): NO